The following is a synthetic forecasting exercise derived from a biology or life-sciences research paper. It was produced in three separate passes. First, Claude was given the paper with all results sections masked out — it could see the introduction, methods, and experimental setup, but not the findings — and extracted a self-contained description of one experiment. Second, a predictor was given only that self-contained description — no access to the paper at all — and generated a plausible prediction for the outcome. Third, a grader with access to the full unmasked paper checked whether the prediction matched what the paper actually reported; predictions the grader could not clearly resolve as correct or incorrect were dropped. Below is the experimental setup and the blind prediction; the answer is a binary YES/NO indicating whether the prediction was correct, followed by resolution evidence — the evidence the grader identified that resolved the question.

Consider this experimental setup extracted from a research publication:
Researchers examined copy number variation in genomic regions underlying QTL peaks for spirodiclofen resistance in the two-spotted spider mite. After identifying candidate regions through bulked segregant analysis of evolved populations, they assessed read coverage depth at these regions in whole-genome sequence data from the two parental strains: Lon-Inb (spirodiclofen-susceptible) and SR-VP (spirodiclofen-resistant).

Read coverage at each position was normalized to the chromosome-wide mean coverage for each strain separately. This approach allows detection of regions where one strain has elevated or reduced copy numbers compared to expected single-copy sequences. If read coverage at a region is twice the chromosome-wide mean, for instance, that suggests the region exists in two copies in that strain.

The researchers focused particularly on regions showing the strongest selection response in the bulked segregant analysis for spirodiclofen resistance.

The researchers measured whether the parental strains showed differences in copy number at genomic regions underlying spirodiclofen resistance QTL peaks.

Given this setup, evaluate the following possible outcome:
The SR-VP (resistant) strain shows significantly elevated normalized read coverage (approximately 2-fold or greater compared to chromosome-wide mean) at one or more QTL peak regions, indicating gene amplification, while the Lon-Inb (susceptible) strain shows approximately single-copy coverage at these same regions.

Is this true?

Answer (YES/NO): NO